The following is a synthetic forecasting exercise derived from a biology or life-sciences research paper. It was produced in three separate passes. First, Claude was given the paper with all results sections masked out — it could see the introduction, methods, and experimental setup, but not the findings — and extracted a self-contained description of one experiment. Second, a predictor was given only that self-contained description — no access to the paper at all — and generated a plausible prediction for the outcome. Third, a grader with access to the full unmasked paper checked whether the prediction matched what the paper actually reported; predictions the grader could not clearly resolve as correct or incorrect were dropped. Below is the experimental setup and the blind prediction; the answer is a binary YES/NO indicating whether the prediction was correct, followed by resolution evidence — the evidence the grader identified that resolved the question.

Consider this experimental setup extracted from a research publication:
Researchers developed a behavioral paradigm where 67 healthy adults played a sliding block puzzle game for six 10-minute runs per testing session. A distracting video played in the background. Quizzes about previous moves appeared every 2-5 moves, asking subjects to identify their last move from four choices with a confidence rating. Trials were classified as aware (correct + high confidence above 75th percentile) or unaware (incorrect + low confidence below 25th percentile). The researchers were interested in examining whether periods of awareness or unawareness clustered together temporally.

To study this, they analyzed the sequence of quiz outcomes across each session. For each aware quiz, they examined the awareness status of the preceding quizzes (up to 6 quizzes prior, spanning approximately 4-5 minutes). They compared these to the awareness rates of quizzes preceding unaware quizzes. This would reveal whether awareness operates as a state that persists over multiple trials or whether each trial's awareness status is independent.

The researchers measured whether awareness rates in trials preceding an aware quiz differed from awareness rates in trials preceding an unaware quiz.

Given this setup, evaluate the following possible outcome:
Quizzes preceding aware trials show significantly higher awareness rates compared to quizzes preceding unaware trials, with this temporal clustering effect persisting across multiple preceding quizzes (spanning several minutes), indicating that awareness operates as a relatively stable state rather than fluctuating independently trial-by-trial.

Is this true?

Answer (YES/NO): YES